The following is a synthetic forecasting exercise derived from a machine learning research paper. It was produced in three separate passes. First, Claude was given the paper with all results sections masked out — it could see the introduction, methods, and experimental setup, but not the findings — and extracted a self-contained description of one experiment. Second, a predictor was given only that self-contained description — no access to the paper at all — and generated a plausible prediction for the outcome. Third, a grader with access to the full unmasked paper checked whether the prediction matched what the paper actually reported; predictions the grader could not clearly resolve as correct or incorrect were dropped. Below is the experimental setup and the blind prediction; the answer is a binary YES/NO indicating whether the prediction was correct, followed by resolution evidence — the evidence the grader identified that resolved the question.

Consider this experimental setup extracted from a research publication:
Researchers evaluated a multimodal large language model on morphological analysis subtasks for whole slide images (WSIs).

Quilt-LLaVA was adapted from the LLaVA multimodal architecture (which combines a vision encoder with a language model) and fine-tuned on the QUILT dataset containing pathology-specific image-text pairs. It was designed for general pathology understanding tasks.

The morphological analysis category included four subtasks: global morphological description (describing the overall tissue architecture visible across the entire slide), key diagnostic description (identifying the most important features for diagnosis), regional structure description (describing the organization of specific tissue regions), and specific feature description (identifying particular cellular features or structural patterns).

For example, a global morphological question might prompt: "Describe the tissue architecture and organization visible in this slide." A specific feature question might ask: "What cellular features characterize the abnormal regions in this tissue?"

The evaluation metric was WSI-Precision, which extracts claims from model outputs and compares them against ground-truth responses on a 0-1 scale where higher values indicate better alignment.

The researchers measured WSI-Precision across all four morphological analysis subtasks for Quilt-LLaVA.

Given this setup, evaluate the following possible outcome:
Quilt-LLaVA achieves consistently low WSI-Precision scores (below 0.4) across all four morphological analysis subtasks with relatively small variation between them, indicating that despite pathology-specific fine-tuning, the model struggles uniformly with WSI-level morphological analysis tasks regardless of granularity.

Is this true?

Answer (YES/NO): NO